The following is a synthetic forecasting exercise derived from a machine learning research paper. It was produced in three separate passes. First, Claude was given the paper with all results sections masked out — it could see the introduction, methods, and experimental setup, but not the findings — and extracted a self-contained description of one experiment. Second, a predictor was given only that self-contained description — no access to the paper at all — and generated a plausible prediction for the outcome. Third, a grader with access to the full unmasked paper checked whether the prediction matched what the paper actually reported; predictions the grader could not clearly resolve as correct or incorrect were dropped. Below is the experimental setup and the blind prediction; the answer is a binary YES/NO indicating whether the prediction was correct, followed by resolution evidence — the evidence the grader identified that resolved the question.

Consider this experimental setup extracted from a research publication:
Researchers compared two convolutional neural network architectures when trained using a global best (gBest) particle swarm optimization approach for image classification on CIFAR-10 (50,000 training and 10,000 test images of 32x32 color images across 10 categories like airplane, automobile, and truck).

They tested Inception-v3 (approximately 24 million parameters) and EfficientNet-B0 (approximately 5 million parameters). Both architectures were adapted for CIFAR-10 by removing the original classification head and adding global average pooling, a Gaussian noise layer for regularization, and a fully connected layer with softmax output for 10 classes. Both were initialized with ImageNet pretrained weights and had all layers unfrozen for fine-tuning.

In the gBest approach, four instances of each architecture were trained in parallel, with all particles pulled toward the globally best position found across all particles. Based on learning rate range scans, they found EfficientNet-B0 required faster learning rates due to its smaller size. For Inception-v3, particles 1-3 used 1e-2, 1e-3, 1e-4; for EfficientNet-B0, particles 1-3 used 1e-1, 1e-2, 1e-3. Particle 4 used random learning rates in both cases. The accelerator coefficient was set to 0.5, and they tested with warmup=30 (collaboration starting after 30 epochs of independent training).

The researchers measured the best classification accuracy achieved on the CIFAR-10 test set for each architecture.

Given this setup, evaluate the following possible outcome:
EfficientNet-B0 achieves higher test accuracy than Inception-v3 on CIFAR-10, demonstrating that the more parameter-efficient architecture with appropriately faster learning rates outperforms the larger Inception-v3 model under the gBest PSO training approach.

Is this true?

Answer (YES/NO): NO